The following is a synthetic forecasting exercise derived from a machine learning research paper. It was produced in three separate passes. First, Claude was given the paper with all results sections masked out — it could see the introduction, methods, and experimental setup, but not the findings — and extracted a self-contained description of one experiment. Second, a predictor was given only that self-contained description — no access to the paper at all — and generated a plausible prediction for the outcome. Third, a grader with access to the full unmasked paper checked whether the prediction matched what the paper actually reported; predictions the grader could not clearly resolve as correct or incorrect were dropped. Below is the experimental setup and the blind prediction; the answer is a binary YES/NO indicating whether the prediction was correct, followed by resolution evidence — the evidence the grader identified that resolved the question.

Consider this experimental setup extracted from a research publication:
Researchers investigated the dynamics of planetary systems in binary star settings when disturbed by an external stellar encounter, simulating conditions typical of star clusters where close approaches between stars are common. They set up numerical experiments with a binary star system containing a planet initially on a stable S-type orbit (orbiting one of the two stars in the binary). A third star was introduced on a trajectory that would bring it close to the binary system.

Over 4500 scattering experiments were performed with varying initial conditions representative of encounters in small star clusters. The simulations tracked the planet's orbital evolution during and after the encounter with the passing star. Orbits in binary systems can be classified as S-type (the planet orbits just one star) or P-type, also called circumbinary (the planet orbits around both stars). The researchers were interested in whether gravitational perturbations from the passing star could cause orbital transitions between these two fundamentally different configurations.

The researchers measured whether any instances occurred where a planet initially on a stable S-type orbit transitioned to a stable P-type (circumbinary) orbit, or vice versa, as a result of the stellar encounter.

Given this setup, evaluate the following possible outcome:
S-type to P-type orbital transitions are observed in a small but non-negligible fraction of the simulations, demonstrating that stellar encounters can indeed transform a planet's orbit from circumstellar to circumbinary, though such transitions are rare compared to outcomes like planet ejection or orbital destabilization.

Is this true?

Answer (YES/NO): YES